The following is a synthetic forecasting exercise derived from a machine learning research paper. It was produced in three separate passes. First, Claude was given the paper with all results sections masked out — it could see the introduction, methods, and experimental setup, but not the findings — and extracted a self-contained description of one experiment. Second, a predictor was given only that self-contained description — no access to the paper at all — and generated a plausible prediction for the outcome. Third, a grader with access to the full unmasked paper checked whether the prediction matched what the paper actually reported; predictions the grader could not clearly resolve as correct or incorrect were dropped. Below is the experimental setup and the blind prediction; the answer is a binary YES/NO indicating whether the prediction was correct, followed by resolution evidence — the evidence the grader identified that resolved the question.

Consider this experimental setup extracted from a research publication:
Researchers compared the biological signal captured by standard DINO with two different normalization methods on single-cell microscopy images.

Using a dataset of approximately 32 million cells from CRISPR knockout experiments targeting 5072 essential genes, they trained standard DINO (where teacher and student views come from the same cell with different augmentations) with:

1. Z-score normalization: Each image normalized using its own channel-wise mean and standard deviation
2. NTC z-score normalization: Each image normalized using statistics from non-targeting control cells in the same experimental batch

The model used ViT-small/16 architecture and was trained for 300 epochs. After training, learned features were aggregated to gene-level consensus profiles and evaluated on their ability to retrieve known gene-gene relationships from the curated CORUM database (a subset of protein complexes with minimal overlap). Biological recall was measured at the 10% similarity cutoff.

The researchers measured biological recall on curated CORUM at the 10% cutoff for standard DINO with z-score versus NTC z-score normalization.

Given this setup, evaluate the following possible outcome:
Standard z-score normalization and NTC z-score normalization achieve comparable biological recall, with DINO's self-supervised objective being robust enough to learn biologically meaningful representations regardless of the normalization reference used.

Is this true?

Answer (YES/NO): NO